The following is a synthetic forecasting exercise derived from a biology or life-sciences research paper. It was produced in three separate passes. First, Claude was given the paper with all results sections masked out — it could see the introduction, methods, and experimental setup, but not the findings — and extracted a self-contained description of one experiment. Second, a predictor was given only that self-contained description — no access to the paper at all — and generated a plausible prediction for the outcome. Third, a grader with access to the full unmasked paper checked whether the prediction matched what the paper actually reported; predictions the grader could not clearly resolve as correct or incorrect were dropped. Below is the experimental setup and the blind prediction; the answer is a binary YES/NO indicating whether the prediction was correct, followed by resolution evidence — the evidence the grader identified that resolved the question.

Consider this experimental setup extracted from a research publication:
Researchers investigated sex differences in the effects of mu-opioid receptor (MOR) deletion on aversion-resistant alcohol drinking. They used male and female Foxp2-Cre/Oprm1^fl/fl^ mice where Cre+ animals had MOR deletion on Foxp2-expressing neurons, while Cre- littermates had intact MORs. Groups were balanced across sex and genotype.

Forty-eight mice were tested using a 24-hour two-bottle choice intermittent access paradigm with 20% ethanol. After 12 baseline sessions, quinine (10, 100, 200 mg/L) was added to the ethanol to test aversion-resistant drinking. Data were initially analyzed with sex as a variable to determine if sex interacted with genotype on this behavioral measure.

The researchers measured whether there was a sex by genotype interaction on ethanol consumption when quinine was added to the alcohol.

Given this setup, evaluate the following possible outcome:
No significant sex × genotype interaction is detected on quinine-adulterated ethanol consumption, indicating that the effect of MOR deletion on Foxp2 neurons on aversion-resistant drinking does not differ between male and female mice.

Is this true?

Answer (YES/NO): YES